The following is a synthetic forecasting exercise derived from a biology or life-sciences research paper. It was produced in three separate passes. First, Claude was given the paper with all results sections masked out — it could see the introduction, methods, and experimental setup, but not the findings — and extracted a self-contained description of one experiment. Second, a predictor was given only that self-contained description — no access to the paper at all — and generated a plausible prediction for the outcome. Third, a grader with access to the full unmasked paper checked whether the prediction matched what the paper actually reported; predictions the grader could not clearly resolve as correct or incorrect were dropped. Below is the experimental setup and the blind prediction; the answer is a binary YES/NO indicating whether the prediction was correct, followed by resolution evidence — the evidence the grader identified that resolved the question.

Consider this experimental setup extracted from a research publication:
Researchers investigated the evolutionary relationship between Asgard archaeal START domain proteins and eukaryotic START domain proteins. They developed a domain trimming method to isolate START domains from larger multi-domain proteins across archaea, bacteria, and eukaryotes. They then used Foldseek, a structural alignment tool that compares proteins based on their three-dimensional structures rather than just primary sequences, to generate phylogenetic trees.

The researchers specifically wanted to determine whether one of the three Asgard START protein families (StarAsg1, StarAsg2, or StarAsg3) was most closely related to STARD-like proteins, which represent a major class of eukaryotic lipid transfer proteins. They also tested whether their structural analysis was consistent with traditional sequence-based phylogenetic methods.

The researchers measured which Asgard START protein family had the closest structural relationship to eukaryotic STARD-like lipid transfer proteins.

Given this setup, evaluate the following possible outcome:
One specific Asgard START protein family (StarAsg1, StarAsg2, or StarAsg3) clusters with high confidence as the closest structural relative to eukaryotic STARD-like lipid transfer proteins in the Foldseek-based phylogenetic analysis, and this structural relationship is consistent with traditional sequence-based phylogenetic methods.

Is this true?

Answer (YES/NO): NO